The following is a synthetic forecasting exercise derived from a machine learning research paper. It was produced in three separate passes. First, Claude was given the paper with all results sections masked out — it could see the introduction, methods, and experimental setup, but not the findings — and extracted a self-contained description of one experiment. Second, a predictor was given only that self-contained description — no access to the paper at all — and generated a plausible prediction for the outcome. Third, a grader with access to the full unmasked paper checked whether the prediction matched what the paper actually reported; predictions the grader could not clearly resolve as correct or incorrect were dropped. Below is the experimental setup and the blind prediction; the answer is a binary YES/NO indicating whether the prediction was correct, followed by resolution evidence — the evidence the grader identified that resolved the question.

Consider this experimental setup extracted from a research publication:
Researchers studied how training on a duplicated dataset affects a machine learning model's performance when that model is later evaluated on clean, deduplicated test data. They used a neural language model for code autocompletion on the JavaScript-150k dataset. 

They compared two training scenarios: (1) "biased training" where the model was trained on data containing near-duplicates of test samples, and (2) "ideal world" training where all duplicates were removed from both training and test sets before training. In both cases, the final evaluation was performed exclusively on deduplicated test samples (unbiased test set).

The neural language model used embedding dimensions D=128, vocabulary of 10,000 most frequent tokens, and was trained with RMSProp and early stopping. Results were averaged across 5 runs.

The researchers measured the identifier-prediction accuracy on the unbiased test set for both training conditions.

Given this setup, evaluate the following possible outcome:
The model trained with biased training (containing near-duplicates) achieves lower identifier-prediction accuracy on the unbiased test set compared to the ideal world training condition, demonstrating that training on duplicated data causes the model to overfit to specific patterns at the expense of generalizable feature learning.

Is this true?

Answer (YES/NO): NO